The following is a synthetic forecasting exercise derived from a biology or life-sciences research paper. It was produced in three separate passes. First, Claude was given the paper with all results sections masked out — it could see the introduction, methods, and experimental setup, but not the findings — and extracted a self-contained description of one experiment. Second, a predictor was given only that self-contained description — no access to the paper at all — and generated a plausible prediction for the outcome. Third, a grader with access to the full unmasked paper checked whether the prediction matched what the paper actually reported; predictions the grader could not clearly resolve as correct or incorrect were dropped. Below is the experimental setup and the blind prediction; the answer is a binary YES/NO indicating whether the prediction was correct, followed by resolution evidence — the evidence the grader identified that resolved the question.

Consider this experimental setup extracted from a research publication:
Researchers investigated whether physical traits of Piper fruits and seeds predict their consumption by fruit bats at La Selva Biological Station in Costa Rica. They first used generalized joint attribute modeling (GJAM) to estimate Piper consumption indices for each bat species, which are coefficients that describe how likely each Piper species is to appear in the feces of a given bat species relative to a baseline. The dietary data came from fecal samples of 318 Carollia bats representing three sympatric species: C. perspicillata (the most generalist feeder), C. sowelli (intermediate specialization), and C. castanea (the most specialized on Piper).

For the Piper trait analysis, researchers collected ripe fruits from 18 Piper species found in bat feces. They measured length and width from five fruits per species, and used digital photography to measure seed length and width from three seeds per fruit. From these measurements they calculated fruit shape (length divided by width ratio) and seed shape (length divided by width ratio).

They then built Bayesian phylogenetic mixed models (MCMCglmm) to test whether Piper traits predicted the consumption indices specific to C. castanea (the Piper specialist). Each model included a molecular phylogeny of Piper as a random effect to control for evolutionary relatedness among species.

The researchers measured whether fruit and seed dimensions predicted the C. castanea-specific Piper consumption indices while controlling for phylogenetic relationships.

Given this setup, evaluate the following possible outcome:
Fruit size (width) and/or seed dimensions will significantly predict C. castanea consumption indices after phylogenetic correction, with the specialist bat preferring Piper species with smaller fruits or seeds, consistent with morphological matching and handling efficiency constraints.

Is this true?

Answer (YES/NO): NO